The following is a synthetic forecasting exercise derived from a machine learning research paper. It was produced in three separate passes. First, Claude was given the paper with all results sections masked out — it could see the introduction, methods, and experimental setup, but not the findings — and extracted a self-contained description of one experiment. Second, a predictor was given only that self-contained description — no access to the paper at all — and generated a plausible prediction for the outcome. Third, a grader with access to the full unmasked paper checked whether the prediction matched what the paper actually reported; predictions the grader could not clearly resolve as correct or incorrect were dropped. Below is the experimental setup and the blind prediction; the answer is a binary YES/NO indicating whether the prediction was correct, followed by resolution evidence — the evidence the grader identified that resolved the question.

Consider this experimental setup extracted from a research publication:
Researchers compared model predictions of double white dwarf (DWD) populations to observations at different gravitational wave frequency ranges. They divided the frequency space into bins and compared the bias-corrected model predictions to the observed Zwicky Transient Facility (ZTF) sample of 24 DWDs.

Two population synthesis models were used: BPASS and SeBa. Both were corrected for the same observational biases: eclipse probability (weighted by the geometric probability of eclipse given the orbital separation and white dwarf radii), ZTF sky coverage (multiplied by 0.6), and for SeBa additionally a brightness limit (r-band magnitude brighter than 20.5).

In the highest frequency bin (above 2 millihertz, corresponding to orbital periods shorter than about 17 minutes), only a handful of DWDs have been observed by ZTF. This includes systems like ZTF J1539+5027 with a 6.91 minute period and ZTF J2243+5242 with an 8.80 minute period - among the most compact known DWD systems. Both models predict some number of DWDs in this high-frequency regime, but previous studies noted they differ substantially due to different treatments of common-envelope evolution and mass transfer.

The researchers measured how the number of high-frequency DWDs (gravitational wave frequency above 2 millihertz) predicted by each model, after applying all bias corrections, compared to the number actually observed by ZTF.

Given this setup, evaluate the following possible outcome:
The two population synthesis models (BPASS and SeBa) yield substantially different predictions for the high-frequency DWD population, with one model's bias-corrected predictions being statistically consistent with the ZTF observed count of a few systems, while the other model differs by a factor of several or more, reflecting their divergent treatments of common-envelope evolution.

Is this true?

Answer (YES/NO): YES